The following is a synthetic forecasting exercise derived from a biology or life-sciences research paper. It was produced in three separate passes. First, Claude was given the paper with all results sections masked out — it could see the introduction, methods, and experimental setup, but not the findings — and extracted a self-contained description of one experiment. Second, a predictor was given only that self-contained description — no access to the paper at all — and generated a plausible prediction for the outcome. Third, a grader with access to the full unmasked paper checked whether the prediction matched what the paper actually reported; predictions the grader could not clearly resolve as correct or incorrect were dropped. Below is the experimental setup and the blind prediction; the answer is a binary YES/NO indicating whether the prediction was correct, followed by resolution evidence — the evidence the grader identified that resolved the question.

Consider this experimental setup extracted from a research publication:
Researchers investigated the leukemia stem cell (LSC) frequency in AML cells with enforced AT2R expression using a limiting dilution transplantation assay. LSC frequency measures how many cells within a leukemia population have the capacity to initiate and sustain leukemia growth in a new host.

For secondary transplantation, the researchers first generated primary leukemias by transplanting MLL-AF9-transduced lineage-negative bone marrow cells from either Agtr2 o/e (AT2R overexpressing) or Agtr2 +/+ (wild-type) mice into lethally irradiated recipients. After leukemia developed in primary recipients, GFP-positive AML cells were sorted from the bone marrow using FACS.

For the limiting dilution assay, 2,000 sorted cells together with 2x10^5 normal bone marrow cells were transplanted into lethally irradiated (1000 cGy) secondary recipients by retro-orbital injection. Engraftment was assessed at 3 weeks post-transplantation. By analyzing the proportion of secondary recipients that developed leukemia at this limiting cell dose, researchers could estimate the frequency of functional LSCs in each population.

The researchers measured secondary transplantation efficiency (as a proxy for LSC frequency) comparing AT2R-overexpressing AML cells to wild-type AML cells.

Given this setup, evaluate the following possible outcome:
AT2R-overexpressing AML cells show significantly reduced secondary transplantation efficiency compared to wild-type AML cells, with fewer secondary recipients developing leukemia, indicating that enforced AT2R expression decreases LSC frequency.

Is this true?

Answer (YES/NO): YES